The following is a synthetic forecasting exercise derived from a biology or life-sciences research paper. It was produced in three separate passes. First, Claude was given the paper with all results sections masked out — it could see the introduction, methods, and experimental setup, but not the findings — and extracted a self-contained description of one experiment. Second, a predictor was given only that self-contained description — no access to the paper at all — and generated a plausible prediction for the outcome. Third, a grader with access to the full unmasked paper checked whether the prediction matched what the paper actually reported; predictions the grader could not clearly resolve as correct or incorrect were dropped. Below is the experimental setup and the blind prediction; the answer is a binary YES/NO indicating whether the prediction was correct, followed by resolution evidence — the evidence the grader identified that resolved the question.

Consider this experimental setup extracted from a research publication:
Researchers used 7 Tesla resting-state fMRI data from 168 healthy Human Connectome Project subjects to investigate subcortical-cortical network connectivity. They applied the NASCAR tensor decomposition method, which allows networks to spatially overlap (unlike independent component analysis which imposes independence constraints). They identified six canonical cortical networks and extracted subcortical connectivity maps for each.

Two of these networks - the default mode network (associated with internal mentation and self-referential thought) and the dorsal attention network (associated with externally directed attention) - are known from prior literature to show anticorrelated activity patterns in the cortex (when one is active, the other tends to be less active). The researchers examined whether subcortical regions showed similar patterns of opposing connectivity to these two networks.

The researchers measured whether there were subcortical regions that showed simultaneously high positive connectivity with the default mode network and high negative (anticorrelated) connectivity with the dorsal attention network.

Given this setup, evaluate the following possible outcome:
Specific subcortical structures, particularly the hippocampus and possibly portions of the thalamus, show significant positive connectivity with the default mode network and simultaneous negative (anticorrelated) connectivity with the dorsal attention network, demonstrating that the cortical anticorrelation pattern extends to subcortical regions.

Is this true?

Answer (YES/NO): YES